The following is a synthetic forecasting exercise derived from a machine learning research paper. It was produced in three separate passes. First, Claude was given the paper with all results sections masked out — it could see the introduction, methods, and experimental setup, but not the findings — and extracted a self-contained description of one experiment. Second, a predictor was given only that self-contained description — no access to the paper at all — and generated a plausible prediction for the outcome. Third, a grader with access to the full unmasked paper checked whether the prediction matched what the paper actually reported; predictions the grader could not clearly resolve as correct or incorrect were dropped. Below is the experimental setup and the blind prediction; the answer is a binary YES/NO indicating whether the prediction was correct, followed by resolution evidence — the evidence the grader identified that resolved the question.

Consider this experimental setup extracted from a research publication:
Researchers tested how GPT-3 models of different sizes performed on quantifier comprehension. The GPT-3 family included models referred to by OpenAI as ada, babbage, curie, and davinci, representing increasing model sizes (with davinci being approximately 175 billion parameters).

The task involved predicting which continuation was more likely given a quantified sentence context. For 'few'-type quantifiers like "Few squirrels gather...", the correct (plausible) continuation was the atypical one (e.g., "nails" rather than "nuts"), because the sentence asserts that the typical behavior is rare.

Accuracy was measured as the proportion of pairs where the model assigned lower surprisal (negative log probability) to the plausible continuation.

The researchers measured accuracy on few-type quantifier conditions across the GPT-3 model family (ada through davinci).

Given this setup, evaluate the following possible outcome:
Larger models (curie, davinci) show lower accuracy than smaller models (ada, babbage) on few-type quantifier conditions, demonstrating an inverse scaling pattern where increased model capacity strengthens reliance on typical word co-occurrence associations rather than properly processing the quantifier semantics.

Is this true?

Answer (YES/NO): YES